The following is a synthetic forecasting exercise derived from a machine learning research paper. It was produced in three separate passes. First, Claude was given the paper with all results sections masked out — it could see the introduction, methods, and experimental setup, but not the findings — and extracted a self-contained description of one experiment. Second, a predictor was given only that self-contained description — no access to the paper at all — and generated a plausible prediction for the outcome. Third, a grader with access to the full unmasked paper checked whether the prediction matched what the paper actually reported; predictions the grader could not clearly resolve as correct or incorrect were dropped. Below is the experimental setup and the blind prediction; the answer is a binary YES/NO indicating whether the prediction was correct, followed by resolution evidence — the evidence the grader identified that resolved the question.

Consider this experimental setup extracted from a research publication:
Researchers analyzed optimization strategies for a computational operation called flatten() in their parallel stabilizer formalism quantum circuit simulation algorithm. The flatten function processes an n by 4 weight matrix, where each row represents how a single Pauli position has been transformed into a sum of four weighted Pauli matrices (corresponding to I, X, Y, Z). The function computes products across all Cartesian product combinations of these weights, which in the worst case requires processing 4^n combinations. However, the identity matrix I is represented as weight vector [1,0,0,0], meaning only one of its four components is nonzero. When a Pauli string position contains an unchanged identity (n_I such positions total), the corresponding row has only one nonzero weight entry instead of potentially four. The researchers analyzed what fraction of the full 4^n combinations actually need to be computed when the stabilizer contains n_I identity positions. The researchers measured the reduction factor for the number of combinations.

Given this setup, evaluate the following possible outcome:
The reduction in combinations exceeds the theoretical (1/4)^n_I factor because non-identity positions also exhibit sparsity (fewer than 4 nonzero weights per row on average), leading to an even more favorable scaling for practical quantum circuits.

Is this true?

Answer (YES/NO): NO